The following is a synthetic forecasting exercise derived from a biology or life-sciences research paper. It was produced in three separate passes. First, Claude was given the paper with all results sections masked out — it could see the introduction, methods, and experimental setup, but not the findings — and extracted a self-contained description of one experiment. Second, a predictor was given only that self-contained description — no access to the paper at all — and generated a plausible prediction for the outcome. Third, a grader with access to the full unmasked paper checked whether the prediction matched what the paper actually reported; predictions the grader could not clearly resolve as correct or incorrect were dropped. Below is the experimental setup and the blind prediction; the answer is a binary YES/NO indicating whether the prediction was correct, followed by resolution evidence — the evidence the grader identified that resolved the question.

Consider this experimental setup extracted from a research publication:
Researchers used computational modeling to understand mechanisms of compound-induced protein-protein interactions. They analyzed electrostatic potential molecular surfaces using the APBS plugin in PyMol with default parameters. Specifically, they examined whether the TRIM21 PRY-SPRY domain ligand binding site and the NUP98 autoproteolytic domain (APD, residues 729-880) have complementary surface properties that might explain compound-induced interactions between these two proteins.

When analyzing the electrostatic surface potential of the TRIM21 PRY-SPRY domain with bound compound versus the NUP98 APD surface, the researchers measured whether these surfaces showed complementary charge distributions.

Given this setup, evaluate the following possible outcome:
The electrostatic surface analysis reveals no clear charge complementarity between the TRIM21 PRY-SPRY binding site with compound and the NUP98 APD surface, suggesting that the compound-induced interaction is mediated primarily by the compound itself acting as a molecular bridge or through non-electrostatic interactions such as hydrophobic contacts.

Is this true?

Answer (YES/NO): NO